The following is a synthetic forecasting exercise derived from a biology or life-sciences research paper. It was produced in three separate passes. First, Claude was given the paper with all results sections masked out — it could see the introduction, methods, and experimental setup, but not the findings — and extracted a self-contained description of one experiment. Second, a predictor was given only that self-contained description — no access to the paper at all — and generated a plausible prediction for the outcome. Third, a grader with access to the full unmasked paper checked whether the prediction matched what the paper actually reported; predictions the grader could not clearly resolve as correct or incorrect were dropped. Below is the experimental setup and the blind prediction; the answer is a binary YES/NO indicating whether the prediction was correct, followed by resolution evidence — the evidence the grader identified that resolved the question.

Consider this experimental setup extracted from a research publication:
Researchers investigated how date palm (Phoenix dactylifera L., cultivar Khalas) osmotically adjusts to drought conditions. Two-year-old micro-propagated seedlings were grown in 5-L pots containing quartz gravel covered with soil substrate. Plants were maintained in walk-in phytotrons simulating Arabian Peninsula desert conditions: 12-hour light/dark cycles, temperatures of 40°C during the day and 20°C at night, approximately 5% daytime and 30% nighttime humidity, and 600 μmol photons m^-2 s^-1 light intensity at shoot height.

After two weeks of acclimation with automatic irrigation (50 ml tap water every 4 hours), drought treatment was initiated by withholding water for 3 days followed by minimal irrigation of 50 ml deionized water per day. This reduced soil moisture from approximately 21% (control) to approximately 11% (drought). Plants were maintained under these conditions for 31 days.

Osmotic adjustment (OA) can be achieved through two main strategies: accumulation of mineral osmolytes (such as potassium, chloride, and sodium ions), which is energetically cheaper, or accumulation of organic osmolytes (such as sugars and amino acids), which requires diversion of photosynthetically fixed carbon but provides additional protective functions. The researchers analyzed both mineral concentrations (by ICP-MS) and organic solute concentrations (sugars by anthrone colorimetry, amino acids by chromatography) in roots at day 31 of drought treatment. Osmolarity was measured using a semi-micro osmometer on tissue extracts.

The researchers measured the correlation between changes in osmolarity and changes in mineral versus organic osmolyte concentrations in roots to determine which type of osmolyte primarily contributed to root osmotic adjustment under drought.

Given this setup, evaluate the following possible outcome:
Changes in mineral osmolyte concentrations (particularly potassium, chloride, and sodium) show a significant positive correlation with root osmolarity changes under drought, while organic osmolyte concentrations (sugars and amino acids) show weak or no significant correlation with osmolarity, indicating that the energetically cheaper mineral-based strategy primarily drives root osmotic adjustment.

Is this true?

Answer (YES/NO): NO